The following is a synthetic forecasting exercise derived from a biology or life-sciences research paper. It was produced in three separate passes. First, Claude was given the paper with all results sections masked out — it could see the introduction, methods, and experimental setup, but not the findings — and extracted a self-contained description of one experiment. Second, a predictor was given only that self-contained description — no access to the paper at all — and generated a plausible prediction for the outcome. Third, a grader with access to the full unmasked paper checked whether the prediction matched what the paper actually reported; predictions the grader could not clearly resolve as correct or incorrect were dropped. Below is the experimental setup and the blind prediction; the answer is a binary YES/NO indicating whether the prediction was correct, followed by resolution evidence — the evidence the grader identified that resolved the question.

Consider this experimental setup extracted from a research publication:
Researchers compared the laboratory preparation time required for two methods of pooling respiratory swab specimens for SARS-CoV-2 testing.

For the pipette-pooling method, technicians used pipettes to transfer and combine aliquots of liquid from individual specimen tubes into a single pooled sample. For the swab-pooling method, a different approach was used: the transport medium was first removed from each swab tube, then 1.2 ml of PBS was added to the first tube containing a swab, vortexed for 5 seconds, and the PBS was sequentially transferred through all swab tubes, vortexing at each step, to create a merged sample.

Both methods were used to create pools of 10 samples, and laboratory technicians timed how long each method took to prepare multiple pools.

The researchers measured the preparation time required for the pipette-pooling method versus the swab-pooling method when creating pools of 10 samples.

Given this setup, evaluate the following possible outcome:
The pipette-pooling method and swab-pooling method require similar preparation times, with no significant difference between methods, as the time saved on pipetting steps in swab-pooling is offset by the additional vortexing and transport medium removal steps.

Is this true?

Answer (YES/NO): NO